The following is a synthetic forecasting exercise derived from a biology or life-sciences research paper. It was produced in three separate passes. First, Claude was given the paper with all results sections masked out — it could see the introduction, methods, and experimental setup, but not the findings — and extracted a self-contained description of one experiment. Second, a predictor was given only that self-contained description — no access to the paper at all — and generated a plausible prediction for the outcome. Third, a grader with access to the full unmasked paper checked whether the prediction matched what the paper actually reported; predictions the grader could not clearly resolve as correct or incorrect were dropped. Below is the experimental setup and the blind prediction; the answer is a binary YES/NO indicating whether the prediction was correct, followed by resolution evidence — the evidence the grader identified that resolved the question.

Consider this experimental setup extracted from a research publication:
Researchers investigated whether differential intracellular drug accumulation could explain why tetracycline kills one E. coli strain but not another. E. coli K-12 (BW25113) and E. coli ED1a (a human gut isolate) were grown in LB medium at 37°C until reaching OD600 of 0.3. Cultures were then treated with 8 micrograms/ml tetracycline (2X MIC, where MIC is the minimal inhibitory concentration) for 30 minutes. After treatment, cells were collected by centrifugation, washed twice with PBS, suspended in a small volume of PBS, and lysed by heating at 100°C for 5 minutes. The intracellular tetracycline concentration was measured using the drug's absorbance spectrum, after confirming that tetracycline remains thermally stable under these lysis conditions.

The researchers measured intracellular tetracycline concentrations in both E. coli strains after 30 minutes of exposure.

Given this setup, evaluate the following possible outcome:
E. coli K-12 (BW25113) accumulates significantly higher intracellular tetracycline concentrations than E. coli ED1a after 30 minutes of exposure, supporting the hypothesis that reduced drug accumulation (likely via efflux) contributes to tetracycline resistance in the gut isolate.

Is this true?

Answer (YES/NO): NO